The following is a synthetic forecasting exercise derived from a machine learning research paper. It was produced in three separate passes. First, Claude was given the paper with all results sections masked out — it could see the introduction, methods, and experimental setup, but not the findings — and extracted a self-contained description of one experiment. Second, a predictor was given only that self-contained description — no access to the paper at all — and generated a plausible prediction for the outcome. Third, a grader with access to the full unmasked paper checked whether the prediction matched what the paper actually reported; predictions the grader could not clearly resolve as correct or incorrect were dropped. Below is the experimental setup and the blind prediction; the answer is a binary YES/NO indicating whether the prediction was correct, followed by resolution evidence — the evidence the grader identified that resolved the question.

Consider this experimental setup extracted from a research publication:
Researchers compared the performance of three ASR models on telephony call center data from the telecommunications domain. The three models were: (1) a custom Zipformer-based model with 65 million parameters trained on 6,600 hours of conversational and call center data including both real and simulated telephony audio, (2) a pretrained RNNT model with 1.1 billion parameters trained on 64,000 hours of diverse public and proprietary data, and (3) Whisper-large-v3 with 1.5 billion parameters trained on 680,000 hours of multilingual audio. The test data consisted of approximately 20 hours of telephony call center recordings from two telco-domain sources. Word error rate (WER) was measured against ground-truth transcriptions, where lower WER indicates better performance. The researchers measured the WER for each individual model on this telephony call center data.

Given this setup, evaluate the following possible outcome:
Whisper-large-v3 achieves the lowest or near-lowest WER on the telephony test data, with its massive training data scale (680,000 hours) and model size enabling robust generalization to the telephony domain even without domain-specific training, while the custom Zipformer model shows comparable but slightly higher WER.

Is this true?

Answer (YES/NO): NO